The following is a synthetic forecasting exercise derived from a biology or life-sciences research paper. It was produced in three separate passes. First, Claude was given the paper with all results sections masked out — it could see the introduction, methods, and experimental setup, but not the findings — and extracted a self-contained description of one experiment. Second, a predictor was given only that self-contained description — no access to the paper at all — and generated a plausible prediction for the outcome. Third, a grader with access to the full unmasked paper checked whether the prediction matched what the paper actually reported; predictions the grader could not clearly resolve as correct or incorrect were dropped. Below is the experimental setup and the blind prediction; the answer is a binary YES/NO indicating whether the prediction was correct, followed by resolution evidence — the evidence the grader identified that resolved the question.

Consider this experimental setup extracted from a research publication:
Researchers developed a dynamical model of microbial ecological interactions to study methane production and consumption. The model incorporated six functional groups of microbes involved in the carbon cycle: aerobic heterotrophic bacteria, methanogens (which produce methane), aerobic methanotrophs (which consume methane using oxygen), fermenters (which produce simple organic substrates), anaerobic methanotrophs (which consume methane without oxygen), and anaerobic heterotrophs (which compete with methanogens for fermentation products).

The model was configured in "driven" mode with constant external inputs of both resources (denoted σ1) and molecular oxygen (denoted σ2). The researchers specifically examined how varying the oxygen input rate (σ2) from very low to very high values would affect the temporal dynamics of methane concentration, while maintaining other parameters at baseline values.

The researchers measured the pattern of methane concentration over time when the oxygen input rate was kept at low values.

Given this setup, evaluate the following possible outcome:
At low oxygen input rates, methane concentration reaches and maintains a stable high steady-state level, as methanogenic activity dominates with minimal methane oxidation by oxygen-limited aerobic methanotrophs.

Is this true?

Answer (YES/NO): NO